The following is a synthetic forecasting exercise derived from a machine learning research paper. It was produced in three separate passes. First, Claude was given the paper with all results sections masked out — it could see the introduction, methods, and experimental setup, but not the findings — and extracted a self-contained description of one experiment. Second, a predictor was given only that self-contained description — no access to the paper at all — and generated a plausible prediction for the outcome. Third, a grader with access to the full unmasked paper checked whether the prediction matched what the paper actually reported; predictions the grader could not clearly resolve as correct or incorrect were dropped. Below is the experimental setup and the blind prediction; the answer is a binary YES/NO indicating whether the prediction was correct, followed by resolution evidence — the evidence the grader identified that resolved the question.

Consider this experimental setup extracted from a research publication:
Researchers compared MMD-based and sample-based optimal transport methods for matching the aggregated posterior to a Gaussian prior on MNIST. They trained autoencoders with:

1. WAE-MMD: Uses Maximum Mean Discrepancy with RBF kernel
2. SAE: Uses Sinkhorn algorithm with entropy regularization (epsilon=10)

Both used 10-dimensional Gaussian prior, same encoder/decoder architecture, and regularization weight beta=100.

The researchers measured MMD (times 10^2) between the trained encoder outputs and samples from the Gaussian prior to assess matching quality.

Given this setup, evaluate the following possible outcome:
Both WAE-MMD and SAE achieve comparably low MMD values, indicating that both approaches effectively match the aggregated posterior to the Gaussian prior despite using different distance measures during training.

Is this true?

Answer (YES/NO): NO